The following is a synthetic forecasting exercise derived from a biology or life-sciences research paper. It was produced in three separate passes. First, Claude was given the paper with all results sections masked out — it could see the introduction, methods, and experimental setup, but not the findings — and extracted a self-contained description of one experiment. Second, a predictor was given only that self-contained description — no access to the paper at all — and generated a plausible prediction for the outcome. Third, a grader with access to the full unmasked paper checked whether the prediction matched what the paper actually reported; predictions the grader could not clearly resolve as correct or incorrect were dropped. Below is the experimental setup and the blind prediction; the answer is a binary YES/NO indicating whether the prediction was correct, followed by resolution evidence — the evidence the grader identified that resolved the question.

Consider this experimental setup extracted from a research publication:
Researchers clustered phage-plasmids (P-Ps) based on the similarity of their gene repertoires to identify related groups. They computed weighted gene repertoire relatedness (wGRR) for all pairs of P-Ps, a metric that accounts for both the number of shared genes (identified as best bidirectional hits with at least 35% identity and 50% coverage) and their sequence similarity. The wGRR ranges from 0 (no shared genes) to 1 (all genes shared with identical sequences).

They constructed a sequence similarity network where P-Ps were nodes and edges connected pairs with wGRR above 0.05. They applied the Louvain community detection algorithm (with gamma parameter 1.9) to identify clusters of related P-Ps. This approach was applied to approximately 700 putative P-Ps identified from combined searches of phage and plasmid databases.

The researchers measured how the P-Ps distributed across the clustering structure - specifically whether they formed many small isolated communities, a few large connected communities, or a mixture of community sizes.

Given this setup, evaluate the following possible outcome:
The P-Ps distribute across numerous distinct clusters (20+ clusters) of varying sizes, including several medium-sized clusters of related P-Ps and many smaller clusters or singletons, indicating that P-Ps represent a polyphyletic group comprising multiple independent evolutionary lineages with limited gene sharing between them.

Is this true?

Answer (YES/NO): YES